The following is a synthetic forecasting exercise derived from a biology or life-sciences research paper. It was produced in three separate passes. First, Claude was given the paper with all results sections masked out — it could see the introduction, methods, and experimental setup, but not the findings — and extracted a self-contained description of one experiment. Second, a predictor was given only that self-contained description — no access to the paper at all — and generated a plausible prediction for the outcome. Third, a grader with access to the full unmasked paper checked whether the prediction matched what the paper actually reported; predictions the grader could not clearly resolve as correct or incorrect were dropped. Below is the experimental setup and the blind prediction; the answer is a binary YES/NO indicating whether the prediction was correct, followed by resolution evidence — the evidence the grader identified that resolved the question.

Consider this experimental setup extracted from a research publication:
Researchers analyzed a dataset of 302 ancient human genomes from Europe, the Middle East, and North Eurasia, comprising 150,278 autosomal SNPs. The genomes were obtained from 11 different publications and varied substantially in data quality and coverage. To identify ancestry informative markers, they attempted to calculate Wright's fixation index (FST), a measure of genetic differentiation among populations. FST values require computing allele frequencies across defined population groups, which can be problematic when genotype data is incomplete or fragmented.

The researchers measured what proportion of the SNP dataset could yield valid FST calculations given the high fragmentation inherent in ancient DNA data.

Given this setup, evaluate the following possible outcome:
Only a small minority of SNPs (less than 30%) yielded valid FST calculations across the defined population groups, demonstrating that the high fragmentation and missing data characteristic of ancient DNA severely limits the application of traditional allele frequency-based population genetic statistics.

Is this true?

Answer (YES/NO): NO